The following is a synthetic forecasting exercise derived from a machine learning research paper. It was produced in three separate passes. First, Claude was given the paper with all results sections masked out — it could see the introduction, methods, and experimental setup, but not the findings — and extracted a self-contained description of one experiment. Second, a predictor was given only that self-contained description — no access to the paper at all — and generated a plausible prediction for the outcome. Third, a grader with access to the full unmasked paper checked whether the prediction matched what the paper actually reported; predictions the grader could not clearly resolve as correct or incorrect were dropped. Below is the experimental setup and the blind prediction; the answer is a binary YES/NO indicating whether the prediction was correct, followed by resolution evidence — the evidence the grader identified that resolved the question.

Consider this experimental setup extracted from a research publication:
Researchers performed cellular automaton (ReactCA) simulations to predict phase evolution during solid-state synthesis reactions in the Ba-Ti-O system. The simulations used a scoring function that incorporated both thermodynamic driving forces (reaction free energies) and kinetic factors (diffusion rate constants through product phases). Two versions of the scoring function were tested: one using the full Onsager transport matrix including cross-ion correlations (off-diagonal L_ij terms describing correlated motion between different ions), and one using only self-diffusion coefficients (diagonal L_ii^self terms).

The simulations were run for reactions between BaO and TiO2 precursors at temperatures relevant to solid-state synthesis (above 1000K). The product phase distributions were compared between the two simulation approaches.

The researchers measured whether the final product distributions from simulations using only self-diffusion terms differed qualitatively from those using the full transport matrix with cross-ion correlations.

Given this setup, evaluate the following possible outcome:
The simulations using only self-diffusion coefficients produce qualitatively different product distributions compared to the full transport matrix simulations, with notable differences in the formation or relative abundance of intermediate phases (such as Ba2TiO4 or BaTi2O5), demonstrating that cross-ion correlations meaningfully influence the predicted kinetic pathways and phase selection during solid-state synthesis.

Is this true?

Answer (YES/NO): NO